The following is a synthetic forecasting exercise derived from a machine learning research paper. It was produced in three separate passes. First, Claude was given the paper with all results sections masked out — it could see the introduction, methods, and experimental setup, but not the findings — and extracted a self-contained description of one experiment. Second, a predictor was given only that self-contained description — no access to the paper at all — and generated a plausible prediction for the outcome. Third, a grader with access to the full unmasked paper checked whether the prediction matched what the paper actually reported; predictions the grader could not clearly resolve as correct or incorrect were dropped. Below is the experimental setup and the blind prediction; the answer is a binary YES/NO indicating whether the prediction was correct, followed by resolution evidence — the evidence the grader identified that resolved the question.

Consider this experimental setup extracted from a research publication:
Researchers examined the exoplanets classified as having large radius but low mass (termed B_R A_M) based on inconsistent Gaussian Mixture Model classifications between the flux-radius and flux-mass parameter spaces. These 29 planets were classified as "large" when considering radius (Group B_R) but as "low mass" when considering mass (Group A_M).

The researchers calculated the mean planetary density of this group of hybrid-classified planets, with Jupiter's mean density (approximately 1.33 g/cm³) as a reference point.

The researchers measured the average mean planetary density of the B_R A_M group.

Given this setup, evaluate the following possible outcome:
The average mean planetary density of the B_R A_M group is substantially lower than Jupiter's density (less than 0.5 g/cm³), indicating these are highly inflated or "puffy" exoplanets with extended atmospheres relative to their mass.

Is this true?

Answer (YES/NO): NO